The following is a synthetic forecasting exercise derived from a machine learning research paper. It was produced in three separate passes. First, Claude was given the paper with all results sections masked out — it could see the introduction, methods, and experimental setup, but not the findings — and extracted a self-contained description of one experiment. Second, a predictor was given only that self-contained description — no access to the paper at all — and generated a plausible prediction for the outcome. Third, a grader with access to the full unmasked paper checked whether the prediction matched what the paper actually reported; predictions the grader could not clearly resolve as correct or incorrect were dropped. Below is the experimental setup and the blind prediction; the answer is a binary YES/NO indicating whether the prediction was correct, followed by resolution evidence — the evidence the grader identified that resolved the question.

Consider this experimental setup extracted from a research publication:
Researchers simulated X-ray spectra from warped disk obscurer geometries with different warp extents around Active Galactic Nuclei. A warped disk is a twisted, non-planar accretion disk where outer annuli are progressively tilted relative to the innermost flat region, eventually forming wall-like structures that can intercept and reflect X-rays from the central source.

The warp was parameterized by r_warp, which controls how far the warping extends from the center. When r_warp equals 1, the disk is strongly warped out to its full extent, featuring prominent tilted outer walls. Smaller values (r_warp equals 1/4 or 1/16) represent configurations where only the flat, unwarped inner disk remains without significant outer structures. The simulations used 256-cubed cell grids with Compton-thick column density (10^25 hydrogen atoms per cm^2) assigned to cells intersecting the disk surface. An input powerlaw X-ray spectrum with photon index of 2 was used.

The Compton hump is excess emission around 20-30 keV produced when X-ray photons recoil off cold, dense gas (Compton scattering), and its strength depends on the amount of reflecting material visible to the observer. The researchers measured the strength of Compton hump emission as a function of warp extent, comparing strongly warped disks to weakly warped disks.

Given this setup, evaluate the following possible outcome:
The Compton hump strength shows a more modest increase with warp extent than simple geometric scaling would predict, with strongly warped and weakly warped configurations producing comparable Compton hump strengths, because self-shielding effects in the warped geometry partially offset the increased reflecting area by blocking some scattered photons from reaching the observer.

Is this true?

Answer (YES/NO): NO